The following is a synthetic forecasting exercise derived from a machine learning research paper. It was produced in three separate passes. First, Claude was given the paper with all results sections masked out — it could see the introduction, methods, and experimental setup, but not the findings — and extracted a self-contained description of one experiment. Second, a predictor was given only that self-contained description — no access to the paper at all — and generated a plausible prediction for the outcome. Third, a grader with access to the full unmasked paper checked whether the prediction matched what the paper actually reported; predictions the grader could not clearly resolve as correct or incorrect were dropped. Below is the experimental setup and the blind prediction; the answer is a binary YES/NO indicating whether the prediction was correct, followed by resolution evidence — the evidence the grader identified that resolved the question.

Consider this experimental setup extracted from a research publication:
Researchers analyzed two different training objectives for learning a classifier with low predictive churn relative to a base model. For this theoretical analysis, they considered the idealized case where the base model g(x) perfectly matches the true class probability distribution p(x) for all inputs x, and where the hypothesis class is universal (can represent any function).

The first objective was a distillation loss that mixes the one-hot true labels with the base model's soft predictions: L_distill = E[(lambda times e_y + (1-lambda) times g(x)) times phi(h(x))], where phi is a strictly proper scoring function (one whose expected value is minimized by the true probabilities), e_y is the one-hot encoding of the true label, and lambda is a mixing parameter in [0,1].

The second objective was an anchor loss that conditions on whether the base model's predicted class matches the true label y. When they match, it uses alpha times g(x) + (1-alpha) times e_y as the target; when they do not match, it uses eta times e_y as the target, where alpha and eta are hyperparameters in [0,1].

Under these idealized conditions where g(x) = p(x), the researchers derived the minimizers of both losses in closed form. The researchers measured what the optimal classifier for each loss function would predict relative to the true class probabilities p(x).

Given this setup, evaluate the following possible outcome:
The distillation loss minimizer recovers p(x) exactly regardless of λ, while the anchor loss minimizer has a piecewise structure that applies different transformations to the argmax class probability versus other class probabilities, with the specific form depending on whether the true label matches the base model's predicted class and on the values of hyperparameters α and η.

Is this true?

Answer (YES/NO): NO